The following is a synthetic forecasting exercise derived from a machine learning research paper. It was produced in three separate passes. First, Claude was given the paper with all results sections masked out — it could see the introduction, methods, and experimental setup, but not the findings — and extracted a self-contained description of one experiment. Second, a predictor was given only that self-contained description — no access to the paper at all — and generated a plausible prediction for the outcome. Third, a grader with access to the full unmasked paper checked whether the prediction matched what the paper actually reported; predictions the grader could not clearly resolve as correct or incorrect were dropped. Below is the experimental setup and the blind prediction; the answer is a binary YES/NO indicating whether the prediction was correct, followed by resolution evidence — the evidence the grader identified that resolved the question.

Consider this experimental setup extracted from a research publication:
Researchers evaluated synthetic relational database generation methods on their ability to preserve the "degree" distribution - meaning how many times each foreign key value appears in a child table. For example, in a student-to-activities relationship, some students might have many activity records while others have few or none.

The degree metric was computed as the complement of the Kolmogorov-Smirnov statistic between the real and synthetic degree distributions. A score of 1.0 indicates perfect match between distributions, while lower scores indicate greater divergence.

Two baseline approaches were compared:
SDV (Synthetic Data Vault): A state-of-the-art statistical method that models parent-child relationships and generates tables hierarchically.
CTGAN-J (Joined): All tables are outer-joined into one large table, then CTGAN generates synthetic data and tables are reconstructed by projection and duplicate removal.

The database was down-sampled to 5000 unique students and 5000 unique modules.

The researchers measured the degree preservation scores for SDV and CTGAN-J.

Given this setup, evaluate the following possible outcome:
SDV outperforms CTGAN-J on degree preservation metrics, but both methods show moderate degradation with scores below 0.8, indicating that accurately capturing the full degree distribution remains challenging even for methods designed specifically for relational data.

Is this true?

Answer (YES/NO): NO